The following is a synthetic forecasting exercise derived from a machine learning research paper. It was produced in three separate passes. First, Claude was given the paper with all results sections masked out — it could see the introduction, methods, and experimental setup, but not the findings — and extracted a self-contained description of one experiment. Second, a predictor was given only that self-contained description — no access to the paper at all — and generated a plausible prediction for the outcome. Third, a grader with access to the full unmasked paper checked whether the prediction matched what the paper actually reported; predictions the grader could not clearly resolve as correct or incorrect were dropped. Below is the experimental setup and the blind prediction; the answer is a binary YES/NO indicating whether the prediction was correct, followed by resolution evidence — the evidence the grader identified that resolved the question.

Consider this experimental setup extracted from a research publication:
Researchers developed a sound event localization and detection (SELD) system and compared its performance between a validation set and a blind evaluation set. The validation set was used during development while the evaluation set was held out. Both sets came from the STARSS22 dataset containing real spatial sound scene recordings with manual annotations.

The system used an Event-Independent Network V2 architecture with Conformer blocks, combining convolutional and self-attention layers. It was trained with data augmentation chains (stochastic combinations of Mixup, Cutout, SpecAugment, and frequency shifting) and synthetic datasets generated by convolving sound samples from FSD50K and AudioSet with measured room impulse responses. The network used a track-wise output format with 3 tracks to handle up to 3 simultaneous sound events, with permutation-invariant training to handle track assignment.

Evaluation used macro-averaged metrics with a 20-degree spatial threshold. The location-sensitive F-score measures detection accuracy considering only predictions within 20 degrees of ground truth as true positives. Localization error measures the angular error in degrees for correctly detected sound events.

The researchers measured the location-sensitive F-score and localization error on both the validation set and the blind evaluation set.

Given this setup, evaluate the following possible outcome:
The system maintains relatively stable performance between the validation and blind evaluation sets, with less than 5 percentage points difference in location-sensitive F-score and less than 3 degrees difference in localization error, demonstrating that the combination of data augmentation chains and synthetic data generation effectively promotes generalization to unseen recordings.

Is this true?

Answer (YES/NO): NO